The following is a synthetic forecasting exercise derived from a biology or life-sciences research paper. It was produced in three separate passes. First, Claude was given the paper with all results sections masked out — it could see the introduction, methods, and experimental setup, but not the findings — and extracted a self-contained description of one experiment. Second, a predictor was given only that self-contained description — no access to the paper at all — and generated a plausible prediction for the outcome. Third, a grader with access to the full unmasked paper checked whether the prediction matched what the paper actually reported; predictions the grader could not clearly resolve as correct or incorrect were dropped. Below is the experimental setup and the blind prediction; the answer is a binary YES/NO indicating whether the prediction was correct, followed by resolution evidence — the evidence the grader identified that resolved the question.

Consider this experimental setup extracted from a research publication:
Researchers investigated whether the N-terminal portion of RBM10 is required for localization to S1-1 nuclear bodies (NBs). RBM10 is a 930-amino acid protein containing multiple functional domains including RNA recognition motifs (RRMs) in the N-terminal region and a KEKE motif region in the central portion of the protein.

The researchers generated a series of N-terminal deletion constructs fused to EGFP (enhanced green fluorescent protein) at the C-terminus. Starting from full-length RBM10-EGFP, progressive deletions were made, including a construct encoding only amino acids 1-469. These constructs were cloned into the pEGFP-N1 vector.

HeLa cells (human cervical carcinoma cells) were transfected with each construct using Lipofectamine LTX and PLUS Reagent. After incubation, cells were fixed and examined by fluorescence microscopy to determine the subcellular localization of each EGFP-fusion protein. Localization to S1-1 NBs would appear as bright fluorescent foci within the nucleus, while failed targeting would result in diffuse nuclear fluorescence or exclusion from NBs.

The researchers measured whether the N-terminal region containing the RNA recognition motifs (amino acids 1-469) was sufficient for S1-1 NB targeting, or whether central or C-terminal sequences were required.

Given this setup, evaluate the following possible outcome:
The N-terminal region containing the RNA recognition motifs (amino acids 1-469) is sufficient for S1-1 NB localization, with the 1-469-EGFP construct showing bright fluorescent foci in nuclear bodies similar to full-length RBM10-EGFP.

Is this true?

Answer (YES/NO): NO